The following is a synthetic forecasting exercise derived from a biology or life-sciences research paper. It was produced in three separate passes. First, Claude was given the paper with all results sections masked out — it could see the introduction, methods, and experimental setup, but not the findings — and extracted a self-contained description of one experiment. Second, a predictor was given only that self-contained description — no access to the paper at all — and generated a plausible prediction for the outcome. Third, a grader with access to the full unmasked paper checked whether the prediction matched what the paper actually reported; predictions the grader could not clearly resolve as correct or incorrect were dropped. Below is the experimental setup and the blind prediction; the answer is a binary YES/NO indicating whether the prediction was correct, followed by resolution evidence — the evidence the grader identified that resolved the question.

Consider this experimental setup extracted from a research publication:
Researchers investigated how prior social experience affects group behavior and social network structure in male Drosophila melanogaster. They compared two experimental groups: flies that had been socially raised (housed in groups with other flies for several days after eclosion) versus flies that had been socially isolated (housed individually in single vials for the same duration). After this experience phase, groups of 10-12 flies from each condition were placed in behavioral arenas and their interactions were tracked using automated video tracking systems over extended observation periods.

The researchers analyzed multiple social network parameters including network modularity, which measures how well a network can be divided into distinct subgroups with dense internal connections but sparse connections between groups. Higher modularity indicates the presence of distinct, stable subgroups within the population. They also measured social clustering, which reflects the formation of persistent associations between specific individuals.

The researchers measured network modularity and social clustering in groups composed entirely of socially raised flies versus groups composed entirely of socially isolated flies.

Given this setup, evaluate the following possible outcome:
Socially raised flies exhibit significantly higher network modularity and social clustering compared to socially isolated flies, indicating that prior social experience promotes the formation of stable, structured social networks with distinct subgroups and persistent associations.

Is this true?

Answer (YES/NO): YES